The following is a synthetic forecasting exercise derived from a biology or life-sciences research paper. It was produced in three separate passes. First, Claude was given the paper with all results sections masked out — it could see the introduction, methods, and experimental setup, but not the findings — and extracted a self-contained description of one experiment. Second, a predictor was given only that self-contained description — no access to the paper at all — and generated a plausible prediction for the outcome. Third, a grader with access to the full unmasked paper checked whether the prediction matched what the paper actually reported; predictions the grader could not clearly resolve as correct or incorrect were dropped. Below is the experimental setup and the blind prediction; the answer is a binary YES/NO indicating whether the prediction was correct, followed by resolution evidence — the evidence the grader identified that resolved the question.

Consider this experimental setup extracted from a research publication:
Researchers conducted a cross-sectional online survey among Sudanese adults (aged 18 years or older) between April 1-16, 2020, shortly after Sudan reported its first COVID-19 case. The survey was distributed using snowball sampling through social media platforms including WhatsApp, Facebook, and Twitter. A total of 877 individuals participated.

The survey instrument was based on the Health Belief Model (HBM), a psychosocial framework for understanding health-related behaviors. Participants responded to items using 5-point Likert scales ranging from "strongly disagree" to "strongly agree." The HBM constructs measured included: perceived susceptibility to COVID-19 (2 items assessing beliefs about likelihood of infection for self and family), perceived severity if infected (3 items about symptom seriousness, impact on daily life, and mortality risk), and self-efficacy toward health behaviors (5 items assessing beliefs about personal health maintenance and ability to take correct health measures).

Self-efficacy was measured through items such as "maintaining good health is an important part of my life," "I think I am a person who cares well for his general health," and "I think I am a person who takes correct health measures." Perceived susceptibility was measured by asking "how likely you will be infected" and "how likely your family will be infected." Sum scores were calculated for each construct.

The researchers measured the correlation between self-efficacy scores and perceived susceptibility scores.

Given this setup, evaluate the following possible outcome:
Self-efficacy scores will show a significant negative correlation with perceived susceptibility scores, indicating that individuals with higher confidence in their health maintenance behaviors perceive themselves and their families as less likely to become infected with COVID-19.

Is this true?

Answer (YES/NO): YES